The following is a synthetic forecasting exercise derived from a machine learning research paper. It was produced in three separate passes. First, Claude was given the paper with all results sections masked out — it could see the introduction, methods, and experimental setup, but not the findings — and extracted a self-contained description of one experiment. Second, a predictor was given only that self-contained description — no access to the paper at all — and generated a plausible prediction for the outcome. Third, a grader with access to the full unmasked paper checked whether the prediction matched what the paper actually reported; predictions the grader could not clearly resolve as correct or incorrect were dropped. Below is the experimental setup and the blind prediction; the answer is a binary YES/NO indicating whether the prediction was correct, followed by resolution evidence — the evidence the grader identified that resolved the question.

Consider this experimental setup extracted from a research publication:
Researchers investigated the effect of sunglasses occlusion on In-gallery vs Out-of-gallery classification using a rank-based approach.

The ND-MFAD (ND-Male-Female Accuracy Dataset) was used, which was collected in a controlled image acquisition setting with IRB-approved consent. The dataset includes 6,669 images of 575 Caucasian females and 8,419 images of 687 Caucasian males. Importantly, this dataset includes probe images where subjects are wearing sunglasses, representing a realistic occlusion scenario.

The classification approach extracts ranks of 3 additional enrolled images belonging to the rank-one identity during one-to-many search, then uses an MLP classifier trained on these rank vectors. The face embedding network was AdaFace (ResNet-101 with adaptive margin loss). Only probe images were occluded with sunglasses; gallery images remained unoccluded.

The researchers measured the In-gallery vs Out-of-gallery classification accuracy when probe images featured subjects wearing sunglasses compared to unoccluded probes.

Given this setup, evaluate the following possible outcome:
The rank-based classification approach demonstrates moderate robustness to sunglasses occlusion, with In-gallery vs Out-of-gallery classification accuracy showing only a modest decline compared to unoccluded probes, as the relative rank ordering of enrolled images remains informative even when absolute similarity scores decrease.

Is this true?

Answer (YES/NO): YES